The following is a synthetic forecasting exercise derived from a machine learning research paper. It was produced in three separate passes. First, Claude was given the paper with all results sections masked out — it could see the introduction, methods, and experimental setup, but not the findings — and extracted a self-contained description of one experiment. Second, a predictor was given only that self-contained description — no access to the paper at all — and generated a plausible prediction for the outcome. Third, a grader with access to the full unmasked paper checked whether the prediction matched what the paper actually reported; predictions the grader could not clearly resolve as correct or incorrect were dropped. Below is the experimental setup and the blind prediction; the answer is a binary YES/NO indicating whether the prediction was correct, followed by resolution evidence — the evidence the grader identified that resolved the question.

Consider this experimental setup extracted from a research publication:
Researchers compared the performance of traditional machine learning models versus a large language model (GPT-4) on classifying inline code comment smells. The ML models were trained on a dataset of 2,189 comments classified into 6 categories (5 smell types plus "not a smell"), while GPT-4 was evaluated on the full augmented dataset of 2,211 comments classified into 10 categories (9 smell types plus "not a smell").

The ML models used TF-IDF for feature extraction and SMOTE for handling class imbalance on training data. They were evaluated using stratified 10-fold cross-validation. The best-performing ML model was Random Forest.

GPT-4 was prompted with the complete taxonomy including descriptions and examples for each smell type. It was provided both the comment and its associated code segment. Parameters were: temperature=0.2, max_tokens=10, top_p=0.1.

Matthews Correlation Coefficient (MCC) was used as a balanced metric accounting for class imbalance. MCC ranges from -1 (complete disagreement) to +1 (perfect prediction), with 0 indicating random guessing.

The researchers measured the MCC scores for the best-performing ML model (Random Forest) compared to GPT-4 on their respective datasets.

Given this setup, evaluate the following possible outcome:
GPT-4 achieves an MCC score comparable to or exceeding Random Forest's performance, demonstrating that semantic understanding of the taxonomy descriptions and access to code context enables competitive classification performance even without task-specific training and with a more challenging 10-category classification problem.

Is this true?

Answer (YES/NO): NO